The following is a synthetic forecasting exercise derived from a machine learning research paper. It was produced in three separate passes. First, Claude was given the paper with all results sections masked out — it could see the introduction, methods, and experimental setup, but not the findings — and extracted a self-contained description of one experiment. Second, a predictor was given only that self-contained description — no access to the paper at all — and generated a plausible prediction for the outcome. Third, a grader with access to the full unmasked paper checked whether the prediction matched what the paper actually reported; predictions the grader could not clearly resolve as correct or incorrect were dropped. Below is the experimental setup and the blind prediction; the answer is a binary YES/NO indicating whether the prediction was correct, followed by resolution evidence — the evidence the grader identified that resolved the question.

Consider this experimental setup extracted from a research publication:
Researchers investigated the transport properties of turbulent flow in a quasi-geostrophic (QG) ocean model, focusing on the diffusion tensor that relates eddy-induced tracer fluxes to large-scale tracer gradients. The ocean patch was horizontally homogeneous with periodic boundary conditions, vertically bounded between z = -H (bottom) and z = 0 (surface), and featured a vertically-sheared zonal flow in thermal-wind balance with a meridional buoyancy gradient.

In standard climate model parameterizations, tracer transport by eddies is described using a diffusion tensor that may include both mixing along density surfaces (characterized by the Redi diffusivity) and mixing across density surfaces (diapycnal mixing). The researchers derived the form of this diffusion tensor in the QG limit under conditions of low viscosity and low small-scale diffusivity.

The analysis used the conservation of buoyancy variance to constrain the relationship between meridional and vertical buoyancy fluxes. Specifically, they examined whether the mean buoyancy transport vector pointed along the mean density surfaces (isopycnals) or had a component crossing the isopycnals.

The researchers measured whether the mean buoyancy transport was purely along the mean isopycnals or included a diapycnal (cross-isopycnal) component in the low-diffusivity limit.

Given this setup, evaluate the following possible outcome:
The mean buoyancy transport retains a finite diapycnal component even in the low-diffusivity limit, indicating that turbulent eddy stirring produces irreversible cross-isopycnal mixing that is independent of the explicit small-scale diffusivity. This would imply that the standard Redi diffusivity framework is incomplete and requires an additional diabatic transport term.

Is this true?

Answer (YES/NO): NO